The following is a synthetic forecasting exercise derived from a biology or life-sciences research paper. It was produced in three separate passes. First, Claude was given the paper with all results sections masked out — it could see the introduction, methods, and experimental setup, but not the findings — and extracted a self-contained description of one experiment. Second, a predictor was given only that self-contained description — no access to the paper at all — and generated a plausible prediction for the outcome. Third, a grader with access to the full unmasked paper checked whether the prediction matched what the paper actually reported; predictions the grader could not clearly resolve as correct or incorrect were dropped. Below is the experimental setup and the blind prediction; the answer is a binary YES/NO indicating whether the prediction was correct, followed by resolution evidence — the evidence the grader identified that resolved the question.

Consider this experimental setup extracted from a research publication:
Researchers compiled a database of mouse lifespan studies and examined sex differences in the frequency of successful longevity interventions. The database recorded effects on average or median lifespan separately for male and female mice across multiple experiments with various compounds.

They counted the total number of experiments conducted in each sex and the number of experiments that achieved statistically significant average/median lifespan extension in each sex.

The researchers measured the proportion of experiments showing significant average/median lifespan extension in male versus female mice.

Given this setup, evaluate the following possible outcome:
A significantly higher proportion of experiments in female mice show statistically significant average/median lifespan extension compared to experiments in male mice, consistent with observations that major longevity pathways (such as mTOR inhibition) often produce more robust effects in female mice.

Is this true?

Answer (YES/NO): NO